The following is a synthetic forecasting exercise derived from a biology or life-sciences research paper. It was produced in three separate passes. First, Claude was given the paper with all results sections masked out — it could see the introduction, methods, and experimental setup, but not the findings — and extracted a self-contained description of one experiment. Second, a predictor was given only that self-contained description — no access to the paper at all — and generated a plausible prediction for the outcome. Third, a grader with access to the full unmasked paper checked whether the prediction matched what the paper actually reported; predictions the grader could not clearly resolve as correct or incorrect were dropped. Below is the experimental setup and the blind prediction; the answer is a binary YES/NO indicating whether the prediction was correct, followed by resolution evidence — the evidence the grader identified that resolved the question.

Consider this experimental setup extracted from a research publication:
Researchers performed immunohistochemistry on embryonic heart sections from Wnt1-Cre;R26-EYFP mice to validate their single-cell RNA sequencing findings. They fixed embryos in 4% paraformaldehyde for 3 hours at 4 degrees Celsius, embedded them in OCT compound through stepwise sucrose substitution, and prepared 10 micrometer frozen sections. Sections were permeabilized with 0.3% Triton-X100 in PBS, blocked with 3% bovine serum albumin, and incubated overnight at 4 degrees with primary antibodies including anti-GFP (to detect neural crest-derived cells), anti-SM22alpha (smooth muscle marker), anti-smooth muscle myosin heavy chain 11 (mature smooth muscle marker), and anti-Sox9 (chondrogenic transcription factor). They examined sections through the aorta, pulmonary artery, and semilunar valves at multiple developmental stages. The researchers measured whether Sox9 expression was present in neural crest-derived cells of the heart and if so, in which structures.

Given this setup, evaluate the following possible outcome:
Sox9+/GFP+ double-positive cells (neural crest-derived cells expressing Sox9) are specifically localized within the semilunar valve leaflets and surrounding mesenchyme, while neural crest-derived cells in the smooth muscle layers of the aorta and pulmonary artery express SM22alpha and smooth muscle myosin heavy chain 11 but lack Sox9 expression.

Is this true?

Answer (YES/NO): NO